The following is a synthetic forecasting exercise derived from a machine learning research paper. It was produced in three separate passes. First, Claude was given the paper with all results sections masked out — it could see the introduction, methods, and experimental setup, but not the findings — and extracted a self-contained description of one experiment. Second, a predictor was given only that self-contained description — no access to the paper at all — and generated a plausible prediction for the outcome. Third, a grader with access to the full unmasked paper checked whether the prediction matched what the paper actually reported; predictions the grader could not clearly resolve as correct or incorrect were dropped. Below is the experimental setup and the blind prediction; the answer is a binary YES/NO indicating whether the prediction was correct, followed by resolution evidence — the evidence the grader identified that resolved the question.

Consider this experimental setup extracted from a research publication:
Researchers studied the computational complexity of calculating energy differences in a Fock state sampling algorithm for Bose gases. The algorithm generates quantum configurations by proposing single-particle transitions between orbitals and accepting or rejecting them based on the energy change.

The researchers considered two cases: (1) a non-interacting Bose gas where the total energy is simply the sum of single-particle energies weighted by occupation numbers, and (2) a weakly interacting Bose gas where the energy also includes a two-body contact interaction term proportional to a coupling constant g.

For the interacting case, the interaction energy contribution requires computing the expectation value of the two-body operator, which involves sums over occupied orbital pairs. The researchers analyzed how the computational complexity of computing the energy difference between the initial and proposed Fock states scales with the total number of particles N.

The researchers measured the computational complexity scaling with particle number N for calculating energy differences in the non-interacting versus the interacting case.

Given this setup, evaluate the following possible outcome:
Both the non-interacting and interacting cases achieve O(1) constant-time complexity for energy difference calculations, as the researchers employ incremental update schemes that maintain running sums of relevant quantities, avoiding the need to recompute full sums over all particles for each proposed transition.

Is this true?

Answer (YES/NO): NO